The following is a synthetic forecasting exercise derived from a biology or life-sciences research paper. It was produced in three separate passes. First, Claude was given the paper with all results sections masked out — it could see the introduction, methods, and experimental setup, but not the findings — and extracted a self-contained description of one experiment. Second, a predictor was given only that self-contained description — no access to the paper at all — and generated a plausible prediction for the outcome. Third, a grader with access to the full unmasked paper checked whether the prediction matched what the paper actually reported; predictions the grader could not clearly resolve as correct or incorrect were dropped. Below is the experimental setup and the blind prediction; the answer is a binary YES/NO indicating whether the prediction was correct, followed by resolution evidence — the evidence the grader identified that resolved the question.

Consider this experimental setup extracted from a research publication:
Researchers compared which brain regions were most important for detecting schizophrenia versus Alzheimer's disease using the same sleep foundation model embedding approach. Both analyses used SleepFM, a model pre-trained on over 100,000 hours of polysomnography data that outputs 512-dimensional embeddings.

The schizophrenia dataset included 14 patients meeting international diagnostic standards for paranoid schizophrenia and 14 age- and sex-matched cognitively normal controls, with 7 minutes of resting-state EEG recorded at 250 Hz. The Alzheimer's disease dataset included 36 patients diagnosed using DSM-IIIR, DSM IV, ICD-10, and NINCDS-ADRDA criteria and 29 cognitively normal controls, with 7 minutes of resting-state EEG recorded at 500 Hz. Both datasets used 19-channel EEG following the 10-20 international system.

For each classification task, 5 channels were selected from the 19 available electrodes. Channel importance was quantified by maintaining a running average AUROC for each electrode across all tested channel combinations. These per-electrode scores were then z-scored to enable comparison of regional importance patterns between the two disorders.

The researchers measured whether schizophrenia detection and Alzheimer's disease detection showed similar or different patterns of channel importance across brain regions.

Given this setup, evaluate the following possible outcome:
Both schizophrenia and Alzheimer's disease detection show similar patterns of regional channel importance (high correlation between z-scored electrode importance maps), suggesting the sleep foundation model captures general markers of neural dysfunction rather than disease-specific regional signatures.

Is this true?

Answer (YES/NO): NO